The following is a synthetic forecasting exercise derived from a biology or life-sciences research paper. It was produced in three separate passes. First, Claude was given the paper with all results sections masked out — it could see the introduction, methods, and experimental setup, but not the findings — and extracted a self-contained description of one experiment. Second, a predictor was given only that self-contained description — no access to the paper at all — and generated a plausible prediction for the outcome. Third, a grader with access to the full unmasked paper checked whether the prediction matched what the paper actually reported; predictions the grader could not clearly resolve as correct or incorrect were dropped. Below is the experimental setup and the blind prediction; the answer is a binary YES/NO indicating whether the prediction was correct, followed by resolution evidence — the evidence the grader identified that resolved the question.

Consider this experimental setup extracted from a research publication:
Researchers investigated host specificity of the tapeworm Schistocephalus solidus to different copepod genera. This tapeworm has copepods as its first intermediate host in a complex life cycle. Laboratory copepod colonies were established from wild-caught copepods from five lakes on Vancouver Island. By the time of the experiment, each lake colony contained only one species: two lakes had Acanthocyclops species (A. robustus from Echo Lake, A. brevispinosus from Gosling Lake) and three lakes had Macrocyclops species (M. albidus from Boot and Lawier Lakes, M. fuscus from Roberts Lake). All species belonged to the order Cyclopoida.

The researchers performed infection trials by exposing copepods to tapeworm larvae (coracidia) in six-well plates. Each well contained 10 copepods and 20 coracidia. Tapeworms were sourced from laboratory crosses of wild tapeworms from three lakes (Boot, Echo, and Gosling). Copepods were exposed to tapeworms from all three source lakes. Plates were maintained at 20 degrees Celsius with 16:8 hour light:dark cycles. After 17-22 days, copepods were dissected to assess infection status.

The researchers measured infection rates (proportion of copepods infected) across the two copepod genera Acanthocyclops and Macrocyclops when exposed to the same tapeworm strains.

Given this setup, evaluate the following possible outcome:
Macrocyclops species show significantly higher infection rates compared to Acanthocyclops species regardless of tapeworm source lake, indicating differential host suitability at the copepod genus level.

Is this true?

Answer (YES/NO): NO